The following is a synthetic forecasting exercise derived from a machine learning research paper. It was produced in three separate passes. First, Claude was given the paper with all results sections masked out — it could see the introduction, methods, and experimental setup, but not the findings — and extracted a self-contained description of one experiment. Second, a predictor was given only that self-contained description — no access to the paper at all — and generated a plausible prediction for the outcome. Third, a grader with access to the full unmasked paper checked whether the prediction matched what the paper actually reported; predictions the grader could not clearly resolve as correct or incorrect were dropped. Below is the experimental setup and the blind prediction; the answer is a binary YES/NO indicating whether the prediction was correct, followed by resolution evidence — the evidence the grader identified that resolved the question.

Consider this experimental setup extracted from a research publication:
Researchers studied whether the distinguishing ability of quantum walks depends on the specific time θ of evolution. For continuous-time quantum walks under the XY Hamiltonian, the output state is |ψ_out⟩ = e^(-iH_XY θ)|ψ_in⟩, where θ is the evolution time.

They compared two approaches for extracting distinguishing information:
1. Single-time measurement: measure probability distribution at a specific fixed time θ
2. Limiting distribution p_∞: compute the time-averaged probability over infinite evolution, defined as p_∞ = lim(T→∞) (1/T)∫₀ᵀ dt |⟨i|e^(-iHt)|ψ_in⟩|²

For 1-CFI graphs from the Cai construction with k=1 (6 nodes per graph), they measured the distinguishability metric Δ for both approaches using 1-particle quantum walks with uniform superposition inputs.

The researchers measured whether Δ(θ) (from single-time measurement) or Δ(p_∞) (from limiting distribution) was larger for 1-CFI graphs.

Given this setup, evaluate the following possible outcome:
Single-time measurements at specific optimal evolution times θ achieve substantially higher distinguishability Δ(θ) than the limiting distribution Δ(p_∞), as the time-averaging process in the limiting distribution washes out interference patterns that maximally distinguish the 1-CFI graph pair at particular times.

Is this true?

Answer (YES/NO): NO